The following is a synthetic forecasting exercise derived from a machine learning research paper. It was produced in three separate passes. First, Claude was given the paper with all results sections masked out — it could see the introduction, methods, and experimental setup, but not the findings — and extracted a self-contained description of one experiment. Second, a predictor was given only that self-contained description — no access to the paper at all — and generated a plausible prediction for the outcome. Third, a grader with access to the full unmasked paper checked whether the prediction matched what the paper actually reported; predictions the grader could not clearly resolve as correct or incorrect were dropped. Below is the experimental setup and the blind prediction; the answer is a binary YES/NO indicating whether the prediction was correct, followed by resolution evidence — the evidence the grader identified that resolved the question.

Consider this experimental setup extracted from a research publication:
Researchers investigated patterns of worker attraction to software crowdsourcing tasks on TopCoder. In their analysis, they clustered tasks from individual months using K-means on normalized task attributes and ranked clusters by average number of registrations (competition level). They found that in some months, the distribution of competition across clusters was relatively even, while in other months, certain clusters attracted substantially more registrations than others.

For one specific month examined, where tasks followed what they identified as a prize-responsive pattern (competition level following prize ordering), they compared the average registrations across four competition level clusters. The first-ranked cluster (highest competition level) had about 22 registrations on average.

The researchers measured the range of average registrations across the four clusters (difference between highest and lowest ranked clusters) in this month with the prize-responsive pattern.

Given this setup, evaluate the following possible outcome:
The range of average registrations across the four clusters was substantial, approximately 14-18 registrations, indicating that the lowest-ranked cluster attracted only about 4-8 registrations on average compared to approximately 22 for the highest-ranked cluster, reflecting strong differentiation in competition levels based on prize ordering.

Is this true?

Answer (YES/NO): NO